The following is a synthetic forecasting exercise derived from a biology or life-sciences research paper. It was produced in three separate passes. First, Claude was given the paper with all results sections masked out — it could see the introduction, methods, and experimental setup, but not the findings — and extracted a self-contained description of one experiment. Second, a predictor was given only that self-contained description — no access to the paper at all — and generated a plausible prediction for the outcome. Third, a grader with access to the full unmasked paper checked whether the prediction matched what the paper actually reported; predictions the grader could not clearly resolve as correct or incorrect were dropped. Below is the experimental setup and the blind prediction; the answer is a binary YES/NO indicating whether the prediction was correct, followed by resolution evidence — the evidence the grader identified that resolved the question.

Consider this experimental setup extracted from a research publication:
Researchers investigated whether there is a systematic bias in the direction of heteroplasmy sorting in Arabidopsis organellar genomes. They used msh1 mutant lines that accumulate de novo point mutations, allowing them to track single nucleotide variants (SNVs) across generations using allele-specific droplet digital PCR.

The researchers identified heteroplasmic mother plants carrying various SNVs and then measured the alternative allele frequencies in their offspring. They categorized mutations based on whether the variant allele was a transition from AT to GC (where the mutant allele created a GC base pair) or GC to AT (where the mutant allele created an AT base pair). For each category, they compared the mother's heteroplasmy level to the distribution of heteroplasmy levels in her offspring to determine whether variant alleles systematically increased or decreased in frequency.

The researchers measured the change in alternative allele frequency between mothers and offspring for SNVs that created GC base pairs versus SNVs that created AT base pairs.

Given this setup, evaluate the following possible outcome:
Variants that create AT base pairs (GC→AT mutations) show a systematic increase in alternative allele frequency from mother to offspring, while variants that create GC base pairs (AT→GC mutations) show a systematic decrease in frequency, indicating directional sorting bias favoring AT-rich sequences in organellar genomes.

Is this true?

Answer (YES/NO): NO